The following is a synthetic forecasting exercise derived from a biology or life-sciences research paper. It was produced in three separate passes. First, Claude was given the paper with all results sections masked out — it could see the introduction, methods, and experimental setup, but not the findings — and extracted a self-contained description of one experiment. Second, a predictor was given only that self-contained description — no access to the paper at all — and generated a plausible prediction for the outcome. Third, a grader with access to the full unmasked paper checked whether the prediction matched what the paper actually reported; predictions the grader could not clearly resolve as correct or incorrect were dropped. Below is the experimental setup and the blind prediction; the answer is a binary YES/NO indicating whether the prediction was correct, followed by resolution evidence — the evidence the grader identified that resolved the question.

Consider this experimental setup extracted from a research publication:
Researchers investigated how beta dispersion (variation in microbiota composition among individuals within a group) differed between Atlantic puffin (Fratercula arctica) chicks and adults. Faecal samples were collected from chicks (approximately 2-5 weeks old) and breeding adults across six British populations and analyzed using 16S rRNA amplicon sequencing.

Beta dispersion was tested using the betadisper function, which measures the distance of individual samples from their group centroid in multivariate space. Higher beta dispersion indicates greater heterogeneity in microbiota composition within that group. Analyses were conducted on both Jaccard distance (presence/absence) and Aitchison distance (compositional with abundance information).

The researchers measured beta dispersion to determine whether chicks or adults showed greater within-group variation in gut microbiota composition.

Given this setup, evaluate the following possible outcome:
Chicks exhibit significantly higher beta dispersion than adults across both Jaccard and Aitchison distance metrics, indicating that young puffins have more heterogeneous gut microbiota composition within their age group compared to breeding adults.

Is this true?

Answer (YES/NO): NO